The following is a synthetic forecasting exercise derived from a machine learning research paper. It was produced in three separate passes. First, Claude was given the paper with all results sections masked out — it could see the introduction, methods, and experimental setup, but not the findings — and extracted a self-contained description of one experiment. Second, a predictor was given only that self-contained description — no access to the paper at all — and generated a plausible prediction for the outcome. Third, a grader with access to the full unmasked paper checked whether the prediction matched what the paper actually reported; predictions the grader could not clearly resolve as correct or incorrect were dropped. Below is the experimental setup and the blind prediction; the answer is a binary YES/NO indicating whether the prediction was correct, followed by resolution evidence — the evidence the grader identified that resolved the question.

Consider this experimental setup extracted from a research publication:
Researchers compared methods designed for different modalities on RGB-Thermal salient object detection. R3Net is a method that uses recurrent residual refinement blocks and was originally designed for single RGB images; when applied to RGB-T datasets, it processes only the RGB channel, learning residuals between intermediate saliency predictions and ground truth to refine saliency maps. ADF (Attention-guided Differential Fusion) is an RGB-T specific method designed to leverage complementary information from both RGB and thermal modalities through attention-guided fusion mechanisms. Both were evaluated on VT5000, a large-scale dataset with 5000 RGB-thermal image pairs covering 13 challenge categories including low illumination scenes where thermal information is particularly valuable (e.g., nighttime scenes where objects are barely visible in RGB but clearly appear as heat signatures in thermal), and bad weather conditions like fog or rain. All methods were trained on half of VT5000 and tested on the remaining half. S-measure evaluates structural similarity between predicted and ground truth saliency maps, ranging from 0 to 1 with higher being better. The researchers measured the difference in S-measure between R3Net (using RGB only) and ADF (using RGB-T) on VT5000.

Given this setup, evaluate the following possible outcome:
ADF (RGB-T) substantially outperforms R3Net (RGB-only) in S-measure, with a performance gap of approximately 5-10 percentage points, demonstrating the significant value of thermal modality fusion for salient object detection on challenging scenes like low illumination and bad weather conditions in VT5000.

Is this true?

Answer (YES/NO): YES